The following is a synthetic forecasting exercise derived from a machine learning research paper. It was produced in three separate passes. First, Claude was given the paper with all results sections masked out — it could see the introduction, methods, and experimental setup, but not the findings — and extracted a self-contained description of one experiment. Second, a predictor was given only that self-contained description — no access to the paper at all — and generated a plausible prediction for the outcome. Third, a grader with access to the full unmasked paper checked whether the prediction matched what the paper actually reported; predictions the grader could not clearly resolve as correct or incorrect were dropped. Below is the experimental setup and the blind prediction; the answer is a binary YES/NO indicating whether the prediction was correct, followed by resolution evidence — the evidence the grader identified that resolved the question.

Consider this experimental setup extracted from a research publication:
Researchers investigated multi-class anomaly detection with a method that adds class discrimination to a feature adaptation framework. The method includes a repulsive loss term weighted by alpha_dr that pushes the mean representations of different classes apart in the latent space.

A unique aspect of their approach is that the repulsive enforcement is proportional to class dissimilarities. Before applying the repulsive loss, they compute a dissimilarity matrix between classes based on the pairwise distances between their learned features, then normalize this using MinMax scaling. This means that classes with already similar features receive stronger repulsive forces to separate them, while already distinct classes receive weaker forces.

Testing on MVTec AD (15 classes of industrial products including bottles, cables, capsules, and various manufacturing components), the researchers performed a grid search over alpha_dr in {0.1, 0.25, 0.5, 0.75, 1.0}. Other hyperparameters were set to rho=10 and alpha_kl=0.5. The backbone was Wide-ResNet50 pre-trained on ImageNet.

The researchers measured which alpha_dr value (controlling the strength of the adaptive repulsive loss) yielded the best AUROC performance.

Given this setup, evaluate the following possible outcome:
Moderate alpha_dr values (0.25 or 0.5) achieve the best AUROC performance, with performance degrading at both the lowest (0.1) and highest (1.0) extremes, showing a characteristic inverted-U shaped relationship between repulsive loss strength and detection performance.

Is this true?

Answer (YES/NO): NO